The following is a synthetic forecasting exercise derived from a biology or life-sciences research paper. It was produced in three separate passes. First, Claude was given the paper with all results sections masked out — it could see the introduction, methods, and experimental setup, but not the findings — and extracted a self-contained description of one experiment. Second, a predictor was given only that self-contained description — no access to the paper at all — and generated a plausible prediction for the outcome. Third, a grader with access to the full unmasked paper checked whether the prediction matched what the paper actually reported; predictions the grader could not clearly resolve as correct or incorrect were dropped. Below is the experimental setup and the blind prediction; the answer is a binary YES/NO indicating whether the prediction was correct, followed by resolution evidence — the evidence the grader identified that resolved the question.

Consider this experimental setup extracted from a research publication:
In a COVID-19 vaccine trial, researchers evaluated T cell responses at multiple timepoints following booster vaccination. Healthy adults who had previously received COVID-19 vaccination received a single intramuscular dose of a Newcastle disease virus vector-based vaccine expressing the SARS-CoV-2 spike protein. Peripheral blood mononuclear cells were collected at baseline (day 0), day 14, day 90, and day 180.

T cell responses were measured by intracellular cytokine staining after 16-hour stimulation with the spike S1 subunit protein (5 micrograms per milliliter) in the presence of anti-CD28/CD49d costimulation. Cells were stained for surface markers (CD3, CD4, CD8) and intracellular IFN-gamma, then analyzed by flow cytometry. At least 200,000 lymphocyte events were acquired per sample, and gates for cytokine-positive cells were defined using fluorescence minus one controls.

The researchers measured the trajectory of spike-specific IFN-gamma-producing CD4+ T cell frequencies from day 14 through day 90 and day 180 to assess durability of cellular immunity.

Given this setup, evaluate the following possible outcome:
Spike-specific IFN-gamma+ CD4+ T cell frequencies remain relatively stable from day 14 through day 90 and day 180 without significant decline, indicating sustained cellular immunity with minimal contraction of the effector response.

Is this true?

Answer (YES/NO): NO